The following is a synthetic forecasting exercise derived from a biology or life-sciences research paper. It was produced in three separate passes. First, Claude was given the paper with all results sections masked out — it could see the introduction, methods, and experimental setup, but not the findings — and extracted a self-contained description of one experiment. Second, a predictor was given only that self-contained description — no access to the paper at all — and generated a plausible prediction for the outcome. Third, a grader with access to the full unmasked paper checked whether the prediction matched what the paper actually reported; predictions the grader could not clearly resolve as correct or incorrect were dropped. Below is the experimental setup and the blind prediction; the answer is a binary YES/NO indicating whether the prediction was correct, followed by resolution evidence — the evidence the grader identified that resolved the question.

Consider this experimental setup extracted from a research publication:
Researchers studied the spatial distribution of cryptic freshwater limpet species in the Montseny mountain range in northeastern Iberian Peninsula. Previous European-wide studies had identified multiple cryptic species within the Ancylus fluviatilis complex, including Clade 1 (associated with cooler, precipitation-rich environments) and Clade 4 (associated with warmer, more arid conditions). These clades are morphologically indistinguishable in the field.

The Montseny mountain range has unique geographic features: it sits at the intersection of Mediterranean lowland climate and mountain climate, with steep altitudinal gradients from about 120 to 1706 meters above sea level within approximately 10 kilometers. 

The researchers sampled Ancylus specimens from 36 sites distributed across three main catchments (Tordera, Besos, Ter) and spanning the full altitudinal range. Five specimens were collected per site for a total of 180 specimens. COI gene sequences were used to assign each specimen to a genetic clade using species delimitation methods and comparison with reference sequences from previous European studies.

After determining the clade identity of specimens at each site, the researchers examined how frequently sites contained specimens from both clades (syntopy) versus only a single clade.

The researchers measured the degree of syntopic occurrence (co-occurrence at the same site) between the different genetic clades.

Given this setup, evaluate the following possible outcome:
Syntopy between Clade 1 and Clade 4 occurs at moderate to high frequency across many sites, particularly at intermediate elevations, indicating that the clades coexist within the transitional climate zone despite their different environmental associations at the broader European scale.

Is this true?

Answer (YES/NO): NO